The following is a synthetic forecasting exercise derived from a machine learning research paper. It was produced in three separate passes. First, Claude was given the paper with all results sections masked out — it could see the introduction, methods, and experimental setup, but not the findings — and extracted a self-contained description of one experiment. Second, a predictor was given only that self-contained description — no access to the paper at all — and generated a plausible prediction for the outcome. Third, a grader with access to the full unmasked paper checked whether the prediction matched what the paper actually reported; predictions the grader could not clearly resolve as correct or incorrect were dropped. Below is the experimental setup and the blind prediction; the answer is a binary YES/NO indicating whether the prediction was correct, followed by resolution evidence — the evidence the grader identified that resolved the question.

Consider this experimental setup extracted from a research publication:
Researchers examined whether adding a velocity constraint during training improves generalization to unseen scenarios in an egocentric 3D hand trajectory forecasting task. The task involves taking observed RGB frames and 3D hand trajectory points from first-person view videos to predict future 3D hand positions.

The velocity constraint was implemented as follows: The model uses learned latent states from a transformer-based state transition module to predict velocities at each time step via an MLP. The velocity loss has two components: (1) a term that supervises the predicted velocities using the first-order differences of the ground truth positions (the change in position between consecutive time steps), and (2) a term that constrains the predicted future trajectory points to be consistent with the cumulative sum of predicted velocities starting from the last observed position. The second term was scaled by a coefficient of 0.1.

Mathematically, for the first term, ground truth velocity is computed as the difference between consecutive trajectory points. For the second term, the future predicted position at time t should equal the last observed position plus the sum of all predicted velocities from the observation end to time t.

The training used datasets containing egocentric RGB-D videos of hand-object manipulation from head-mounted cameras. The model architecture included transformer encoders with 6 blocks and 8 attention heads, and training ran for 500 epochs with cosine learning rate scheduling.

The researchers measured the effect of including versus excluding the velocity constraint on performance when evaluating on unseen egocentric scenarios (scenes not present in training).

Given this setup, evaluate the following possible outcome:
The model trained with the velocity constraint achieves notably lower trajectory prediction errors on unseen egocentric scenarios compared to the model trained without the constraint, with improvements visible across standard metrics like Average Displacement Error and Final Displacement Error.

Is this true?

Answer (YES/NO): YES